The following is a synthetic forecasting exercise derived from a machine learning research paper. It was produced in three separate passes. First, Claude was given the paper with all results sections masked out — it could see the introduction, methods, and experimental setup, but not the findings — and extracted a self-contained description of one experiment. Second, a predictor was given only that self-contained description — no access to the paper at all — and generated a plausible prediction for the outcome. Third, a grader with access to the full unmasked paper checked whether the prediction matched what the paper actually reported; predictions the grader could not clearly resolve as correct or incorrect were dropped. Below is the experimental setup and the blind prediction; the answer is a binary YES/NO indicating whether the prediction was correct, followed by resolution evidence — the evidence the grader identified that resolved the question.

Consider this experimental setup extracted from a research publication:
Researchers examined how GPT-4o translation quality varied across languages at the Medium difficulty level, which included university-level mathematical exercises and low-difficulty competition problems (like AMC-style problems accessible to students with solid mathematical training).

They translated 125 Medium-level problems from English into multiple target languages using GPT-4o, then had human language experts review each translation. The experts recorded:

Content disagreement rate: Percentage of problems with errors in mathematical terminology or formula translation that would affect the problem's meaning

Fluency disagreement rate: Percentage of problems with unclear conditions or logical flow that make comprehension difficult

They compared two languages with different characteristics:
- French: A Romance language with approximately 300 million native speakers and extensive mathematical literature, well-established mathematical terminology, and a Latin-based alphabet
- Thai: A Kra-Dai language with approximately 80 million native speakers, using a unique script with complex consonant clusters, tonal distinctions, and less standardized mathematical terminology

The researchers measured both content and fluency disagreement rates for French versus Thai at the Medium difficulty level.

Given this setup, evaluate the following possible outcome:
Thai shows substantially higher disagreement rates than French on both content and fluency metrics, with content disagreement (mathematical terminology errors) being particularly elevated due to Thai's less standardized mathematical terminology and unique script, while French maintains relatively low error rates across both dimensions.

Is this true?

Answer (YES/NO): YES